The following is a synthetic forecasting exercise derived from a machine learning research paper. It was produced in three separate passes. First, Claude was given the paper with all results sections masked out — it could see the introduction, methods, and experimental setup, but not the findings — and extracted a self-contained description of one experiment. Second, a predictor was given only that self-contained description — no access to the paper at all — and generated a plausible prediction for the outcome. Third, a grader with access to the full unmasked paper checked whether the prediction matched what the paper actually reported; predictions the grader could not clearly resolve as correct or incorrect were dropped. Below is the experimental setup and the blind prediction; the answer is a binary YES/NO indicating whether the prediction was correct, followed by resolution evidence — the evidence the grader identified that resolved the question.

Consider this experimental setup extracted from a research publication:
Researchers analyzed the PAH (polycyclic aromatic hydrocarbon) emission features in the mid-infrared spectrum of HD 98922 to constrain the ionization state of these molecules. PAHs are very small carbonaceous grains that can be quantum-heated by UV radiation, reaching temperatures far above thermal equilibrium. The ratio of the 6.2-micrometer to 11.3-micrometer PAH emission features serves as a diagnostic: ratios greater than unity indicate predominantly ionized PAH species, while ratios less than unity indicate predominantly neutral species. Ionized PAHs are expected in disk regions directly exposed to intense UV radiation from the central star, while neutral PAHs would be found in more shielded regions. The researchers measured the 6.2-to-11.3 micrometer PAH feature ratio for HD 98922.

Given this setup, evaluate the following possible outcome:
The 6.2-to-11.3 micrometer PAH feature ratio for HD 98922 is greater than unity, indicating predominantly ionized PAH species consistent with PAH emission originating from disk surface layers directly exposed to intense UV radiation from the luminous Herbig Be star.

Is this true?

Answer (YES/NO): YES